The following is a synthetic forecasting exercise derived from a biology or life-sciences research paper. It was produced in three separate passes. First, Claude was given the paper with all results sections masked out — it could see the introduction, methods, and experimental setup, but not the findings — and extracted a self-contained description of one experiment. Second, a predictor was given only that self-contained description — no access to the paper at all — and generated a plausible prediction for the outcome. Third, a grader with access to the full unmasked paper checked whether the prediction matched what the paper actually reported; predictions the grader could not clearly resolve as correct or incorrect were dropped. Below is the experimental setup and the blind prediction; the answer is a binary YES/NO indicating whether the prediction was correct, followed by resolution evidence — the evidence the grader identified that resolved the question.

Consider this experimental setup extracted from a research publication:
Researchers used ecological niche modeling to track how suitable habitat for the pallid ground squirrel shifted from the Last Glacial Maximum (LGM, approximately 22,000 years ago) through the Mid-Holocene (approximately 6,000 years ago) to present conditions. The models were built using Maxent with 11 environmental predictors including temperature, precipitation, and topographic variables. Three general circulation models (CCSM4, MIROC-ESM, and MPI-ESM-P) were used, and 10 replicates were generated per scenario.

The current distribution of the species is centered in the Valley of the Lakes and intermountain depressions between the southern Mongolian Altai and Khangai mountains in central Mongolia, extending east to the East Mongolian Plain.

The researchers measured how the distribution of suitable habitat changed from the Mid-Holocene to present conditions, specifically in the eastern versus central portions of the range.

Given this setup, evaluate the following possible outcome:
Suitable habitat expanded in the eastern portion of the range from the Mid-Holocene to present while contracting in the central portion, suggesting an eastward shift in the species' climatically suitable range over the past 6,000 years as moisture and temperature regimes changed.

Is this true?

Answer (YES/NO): NO